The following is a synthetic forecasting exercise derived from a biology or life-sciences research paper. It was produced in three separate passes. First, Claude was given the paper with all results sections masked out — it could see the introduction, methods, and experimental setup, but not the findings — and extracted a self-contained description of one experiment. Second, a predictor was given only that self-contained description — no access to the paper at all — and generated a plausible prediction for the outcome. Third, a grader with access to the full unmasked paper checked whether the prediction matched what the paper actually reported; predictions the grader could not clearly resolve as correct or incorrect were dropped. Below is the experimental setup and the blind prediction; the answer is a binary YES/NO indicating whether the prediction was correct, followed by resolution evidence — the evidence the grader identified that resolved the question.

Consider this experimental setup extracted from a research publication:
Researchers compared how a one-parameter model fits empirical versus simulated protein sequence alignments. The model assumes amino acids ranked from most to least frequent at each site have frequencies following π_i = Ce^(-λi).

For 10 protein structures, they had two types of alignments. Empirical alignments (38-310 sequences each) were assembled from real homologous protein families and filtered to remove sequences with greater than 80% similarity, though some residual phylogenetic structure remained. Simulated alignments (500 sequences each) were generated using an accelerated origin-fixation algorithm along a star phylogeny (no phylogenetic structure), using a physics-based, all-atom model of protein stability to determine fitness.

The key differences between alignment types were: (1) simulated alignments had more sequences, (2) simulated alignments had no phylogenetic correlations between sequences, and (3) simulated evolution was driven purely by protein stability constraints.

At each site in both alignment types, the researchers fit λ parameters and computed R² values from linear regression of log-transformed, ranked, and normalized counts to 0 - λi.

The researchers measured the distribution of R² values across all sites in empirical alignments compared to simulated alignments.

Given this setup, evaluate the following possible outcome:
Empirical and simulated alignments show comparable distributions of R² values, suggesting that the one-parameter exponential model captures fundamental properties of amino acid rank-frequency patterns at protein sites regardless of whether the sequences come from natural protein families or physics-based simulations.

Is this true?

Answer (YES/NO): YES